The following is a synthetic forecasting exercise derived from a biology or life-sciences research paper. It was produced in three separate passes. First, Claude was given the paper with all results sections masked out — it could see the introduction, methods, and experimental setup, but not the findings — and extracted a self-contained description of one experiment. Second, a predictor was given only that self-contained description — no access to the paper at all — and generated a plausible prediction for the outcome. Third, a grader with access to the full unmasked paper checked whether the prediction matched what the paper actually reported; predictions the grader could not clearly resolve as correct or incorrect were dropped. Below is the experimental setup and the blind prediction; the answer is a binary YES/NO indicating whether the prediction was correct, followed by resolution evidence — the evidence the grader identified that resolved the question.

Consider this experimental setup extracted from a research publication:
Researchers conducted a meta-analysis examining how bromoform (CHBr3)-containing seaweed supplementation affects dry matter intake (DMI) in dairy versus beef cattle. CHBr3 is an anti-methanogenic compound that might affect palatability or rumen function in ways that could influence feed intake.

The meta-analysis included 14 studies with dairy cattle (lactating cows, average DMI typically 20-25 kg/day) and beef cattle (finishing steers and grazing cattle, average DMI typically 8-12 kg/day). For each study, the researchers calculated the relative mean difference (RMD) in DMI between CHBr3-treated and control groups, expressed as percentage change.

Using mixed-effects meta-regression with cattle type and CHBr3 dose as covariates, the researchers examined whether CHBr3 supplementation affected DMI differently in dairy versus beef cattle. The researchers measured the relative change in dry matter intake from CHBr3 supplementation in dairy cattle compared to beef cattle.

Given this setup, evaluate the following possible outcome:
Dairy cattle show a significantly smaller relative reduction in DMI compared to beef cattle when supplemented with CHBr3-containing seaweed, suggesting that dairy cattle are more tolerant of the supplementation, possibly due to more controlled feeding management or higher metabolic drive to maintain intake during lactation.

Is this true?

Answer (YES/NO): NO